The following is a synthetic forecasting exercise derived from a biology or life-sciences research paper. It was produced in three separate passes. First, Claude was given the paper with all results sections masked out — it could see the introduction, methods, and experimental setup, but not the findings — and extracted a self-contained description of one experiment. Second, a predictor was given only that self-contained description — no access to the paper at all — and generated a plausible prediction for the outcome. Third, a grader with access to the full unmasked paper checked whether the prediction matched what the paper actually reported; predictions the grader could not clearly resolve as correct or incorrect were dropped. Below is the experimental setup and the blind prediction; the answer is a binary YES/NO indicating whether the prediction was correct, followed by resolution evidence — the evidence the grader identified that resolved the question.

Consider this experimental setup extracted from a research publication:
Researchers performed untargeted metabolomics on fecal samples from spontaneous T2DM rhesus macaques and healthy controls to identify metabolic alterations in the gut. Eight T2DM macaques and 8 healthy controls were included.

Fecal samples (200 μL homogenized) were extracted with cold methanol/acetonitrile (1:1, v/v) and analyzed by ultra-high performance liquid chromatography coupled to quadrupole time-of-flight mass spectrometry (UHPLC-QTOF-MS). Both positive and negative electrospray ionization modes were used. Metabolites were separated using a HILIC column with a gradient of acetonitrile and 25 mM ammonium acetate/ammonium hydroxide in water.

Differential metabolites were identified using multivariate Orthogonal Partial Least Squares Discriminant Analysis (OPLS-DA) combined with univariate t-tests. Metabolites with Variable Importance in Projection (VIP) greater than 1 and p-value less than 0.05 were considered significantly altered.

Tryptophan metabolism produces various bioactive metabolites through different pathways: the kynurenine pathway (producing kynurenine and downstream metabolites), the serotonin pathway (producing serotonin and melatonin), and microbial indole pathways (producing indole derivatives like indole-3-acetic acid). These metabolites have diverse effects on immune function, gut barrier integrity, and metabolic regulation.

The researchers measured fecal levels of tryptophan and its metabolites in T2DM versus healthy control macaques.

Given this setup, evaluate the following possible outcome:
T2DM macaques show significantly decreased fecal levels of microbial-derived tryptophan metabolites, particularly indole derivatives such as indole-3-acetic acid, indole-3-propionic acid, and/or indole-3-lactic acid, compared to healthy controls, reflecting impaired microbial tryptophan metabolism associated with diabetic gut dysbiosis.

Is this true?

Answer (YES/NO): NO